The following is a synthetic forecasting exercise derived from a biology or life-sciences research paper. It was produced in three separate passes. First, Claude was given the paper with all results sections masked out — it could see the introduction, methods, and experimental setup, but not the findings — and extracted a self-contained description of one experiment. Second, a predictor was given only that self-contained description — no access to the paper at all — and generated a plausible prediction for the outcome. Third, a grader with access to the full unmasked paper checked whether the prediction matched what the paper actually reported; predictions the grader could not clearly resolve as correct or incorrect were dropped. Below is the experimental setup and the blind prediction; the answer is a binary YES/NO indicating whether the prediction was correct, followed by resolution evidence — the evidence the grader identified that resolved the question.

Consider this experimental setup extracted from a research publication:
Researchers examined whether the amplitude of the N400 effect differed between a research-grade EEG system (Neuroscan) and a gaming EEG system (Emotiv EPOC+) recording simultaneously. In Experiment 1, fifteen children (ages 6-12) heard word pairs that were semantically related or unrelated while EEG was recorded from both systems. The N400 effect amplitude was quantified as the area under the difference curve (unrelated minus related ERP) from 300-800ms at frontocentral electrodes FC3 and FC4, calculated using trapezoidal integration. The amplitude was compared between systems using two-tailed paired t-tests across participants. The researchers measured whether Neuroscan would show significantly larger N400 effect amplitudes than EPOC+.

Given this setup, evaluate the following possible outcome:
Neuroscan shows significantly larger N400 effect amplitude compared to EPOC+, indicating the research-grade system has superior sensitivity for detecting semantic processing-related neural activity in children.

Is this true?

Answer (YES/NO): NO